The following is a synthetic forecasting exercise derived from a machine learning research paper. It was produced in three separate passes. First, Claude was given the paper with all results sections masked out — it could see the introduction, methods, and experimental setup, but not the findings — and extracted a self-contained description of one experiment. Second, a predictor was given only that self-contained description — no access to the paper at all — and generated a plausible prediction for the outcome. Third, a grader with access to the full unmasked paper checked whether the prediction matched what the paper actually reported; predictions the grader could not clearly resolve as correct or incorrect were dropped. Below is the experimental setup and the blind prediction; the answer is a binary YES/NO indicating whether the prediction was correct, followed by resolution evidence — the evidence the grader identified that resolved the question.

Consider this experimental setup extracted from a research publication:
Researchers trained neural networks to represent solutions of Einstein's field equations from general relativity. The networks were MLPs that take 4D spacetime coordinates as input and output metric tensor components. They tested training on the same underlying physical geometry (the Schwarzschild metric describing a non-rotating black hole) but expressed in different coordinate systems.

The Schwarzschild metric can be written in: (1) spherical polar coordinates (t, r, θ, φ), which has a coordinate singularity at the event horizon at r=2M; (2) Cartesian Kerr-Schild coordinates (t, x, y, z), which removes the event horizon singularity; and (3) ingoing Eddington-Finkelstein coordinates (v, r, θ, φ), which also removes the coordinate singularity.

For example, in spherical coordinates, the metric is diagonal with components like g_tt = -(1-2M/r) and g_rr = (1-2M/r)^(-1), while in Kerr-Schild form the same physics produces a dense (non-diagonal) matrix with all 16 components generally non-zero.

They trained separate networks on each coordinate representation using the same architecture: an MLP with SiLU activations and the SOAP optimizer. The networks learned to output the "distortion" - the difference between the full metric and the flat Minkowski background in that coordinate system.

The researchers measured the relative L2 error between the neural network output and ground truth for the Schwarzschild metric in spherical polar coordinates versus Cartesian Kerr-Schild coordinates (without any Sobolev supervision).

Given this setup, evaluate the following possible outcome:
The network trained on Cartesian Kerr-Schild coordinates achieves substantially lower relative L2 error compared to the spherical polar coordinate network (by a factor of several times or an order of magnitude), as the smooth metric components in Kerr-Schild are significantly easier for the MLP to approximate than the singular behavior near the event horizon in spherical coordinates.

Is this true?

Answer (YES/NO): NO